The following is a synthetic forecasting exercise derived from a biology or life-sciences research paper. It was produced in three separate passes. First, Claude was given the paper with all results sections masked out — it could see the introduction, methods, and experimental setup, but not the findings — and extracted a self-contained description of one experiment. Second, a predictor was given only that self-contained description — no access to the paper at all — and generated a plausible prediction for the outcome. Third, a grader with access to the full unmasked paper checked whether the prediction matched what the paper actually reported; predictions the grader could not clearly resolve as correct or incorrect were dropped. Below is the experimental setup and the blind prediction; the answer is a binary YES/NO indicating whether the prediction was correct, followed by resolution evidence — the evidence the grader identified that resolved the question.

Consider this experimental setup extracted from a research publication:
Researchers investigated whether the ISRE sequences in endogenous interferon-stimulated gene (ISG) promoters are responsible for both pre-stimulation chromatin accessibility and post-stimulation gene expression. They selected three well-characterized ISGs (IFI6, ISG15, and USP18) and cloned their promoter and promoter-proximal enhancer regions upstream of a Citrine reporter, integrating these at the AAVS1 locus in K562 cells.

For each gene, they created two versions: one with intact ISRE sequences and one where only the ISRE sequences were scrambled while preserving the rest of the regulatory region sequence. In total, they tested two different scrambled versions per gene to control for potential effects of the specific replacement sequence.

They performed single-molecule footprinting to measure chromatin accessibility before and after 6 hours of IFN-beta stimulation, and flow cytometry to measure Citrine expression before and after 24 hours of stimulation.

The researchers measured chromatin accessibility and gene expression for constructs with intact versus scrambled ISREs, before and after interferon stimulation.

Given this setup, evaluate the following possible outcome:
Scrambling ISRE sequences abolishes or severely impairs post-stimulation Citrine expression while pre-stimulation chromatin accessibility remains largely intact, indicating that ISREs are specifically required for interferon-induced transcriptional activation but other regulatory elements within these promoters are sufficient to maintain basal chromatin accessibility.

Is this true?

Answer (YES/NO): NO